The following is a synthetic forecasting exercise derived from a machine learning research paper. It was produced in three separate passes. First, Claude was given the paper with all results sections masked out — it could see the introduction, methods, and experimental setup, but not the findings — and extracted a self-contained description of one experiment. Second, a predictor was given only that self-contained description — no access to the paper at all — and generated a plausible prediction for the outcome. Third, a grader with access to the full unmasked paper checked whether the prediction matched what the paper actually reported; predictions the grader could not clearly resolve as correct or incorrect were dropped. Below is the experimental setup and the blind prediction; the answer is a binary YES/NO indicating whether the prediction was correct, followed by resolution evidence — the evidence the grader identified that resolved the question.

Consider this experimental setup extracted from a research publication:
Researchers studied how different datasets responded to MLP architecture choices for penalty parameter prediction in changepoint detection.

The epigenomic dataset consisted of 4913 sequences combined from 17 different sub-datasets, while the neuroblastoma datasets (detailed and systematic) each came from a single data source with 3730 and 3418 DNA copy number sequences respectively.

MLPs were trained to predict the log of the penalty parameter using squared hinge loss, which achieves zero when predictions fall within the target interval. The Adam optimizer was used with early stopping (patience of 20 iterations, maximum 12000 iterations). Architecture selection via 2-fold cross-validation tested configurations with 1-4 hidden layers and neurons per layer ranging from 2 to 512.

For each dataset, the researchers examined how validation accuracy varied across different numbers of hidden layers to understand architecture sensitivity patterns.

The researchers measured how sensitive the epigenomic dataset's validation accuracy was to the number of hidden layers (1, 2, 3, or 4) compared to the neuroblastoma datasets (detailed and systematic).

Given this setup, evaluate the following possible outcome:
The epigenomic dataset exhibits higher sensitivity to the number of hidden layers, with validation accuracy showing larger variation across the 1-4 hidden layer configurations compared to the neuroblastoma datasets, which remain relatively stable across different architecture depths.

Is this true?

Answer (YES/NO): NO